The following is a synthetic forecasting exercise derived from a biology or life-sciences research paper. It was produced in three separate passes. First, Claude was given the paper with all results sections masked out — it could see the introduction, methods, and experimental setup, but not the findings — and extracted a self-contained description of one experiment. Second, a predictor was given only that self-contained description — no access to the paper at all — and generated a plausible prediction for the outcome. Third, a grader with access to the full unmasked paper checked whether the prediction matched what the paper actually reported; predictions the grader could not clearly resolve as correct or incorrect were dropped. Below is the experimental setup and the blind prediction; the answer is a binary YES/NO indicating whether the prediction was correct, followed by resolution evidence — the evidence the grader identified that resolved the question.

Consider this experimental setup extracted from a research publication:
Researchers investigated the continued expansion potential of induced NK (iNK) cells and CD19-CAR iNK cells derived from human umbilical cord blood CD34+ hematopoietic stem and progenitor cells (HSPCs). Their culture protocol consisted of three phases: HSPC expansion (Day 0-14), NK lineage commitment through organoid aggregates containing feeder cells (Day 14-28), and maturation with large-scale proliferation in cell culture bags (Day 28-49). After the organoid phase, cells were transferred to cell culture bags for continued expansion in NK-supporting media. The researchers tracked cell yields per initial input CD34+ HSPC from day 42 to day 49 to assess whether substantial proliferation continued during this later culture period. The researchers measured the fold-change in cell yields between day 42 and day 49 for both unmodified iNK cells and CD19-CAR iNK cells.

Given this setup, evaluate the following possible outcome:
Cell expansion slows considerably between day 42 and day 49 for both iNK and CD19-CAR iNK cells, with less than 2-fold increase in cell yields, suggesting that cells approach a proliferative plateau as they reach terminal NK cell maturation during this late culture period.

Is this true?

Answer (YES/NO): NO